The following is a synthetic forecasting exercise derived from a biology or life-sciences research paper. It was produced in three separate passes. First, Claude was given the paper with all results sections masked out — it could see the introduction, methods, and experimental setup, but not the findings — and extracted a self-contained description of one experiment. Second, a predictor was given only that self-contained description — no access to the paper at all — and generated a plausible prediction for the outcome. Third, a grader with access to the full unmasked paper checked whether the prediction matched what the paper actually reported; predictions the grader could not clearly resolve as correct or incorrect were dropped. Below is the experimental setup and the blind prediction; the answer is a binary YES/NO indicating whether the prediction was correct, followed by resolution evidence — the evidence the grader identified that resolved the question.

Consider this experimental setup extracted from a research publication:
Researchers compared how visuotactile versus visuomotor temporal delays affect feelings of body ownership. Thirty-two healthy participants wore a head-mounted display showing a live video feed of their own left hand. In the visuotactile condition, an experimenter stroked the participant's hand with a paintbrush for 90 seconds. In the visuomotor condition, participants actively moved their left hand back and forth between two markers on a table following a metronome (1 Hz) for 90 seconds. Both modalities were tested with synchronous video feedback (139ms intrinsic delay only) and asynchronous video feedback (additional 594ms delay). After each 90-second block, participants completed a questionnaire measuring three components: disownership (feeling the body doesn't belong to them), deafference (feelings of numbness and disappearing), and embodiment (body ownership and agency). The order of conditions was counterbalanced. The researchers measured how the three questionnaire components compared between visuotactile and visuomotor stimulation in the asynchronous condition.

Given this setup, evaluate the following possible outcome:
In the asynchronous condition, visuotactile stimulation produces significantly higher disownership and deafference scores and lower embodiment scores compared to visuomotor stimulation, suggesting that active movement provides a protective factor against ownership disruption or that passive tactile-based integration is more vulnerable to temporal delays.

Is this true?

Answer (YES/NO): NO